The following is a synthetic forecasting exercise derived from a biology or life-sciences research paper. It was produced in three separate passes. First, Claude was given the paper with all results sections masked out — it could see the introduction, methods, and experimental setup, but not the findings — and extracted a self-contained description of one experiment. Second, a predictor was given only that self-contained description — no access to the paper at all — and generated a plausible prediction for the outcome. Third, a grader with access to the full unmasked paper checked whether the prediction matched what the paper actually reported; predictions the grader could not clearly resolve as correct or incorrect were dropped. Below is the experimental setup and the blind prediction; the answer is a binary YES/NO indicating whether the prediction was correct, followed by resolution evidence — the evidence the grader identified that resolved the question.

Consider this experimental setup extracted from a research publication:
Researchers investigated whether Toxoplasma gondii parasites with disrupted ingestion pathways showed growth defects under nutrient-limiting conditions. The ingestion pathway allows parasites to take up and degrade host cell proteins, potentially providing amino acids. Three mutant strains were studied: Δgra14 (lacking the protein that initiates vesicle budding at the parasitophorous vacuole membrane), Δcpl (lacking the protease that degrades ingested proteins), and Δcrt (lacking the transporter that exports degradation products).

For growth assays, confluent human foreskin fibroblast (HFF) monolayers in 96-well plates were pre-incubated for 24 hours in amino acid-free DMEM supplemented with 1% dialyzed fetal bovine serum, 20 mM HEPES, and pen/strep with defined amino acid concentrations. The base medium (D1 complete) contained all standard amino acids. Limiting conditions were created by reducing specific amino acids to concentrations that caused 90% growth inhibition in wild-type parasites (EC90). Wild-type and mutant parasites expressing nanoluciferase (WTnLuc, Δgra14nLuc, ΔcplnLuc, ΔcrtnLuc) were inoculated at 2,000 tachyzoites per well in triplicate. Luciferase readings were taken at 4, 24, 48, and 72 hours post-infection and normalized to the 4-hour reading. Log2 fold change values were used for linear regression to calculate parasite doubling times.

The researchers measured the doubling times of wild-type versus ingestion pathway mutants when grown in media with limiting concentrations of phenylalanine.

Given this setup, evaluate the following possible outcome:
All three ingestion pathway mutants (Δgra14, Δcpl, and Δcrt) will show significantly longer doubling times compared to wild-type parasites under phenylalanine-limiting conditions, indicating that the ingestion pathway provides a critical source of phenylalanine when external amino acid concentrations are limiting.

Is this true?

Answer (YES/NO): NO